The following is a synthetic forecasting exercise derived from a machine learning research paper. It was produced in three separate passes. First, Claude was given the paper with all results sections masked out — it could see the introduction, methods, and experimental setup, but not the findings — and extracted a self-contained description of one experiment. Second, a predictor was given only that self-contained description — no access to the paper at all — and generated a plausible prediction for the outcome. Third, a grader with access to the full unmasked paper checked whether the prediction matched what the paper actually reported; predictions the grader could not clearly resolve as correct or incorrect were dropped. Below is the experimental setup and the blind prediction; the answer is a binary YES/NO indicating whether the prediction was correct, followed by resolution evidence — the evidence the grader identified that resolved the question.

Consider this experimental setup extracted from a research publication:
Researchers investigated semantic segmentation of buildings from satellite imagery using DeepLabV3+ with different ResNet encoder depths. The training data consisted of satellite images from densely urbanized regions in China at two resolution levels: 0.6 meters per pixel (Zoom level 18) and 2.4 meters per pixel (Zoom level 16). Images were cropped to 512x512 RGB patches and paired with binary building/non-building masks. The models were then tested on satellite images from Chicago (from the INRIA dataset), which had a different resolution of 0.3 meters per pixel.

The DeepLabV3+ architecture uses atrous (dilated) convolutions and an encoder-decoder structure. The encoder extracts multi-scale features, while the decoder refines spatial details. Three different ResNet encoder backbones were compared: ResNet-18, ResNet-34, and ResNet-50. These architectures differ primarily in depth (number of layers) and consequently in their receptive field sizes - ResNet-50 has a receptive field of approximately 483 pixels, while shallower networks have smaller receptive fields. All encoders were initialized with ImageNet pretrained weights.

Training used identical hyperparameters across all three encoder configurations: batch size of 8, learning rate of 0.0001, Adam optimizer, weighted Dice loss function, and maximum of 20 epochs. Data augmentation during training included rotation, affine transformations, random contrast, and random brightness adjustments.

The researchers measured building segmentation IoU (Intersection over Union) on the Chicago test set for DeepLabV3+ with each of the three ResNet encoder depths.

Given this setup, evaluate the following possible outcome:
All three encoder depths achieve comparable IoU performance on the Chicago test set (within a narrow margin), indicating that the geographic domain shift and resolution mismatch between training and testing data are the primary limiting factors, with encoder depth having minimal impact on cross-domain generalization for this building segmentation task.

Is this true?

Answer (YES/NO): NO